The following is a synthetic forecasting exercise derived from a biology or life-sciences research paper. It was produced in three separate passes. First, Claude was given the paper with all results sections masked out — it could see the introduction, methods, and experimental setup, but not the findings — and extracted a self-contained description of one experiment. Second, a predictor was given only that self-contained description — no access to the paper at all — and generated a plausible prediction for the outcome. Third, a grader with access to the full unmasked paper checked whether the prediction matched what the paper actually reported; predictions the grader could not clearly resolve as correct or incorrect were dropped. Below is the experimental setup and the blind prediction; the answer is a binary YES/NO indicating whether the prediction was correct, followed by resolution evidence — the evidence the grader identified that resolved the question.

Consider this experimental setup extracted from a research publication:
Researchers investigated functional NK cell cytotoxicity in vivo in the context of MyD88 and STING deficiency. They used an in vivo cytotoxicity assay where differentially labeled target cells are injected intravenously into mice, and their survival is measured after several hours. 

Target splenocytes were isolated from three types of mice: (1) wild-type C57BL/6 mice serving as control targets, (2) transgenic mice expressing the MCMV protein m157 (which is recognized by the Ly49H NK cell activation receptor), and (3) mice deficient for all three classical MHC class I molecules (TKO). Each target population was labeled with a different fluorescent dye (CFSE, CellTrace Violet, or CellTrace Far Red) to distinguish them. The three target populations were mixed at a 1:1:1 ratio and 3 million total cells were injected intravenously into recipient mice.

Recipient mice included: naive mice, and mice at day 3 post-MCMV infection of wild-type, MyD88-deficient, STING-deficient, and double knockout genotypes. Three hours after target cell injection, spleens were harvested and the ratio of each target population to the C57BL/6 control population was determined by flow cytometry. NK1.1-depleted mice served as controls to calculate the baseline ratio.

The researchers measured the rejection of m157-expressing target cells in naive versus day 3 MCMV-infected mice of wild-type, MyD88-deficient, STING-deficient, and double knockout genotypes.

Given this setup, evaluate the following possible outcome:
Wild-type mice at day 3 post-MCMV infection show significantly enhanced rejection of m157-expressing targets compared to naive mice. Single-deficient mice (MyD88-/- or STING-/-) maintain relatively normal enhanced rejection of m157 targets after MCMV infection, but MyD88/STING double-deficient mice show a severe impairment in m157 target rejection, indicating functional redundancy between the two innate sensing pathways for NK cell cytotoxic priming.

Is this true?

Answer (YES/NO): YES